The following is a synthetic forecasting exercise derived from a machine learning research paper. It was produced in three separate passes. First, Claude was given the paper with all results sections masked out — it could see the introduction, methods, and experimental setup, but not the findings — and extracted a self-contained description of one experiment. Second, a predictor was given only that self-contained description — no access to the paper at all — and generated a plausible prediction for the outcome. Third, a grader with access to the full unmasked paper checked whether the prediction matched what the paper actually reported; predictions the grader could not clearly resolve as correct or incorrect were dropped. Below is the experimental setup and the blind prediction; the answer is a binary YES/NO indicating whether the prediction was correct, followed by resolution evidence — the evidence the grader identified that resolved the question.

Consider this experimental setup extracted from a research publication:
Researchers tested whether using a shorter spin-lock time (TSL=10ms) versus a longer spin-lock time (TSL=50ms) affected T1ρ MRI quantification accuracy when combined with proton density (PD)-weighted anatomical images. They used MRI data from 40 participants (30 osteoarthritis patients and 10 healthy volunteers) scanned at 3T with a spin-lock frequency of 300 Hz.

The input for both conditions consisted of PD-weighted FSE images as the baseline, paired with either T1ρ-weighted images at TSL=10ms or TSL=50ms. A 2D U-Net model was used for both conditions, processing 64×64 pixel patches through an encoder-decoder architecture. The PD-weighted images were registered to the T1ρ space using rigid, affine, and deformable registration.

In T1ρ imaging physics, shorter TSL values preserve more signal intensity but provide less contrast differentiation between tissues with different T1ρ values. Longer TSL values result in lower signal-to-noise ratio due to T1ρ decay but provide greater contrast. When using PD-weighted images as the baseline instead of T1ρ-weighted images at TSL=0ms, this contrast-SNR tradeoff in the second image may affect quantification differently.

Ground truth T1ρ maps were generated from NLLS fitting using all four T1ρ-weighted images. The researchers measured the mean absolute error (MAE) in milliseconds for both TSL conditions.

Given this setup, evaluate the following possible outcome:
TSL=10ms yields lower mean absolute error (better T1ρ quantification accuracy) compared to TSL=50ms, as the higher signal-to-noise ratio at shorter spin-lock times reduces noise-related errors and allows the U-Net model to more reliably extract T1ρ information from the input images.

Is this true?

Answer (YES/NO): NO